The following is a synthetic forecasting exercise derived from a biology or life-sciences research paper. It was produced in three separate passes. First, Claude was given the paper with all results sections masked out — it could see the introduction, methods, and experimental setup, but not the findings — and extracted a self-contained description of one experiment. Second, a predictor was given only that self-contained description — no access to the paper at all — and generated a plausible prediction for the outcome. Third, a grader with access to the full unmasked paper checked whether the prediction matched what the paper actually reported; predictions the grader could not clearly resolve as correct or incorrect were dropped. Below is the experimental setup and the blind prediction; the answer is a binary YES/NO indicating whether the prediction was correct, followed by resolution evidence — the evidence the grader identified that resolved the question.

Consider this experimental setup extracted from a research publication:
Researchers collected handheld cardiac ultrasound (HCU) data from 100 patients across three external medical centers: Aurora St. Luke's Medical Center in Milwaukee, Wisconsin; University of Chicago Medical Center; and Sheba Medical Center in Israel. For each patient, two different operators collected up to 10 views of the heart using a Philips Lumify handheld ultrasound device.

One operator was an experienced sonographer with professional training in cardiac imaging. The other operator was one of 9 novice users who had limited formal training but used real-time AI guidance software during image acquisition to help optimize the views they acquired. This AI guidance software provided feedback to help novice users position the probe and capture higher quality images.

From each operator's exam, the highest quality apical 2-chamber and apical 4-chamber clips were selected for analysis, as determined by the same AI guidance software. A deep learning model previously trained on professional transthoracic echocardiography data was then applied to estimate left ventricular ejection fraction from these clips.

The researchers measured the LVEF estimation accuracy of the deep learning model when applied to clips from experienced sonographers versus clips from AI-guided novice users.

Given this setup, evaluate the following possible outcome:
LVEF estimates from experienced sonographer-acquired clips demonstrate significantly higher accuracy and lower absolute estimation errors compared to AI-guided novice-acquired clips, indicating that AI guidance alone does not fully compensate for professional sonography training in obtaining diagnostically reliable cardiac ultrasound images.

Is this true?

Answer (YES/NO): NO